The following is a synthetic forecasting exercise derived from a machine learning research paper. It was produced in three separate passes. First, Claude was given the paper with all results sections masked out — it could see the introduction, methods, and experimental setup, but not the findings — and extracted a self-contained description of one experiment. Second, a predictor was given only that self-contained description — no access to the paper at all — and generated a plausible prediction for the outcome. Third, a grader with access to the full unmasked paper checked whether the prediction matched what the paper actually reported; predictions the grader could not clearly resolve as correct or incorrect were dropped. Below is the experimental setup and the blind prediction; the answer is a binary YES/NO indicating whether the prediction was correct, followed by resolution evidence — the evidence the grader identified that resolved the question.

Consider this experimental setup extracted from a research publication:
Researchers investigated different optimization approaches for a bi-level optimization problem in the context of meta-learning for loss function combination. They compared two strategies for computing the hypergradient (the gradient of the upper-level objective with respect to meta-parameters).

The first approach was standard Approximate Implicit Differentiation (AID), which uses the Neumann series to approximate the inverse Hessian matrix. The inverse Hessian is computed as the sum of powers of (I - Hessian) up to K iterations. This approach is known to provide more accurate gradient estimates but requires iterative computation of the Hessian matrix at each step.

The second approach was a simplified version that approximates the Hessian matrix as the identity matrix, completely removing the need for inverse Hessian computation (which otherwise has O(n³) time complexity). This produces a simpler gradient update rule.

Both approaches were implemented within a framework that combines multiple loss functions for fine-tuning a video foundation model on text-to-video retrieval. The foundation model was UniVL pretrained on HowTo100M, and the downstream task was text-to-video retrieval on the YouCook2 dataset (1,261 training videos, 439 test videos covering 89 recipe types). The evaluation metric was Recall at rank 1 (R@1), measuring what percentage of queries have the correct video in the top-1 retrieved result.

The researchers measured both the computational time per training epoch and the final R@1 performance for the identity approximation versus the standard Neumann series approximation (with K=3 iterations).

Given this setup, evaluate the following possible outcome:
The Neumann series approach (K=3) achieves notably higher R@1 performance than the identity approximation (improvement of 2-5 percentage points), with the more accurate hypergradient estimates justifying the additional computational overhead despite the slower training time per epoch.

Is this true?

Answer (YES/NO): NO